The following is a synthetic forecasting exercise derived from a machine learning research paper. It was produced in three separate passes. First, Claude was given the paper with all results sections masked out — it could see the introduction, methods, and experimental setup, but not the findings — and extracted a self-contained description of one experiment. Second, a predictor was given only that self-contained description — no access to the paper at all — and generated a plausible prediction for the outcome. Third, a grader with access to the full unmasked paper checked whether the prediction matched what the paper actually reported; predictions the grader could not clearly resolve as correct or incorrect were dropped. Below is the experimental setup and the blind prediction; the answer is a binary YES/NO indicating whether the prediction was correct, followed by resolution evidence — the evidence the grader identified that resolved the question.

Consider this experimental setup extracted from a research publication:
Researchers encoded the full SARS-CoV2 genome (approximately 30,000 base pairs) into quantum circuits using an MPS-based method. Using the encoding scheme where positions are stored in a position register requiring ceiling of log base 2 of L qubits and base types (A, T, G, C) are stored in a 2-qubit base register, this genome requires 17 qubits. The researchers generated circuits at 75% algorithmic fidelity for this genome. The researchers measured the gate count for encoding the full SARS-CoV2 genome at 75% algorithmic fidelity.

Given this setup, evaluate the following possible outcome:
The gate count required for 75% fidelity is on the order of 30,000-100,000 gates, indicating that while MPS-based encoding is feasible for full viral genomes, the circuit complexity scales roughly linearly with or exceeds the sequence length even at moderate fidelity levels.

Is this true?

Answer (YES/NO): YES